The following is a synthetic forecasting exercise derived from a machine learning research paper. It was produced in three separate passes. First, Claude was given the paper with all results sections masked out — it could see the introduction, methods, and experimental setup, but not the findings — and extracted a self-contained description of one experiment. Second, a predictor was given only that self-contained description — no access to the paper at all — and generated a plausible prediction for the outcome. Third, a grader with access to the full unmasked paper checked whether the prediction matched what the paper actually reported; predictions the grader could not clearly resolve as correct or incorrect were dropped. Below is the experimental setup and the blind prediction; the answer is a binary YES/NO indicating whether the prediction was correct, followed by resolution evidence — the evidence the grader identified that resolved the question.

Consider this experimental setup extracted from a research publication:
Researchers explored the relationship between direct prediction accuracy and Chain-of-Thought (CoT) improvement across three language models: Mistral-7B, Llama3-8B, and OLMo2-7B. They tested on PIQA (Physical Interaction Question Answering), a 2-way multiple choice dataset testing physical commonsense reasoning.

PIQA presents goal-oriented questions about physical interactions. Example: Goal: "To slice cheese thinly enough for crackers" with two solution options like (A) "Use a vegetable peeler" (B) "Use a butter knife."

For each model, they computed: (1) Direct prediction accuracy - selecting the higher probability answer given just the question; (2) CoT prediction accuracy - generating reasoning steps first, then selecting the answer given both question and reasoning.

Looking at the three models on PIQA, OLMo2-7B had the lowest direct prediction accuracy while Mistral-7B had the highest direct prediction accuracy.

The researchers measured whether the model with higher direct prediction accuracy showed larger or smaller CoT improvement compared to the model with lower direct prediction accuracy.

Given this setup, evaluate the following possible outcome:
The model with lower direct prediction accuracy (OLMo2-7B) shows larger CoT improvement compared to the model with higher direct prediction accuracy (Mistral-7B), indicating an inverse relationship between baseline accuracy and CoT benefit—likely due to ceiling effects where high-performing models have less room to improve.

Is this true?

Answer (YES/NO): YES